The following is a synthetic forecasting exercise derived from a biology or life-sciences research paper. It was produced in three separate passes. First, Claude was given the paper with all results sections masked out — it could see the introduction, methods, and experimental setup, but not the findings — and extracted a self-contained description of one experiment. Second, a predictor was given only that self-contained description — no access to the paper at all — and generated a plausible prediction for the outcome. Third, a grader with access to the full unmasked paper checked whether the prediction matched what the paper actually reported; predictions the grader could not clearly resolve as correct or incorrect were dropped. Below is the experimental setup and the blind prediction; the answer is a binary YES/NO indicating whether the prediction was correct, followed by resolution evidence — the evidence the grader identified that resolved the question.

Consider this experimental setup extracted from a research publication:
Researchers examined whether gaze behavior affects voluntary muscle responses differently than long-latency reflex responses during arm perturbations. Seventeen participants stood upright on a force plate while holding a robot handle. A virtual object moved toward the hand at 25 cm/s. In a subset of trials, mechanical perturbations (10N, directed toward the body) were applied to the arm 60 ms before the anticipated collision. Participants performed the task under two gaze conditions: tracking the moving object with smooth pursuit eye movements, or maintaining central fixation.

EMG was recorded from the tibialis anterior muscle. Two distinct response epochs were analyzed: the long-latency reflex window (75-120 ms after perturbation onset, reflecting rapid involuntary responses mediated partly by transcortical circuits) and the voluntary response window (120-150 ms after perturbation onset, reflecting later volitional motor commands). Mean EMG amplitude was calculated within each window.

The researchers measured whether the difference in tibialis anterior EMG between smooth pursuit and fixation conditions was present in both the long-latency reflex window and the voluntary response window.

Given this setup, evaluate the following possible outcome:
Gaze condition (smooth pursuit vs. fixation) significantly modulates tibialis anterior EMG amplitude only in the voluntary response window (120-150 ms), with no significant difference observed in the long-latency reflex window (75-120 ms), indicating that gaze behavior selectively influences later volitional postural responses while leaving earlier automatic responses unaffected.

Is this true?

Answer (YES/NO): NO